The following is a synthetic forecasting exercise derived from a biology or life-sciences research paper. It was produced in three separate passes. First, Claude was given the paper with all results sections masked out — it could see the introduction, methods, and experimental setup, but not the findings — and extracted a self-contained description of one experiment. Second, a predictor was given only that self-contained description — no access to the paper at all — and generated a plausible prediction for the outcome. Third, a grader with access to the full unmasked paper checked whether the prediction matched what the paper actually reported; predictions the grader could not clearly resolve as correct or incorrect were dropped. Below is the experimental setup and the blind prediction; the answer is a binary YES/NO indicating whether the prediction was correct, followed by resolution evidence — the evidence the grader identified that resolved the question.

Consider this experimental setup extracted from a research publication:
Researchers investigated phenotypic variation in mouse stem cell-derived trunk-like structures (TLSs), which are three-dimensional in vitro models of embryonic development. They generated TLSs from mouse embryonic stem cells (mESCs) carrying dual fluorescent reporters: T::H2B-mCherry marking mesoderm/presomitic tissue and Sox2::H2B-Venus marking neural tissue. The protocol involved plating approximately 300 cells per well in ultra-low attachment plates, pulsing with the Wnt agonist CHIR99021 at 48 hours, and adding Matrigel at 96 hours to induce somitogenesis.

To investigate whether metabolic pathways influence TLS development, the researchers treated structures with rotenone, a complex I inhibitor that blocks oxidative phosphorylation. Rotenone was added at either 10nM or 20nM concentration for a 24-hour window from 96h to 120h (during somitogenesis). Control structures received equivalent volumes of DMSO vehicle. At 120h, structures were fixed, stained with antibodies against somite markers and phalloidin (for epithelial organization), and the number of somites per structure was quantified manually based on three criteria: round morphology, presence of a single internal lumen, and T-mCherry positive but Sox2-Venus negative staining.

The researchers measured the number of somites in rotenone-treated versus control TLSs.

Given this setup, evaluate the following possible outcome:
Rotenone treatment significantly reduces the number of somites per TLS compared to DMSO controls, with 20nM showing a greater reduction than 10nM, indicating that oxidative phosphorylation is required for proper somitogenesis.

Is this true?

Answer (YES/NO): NO